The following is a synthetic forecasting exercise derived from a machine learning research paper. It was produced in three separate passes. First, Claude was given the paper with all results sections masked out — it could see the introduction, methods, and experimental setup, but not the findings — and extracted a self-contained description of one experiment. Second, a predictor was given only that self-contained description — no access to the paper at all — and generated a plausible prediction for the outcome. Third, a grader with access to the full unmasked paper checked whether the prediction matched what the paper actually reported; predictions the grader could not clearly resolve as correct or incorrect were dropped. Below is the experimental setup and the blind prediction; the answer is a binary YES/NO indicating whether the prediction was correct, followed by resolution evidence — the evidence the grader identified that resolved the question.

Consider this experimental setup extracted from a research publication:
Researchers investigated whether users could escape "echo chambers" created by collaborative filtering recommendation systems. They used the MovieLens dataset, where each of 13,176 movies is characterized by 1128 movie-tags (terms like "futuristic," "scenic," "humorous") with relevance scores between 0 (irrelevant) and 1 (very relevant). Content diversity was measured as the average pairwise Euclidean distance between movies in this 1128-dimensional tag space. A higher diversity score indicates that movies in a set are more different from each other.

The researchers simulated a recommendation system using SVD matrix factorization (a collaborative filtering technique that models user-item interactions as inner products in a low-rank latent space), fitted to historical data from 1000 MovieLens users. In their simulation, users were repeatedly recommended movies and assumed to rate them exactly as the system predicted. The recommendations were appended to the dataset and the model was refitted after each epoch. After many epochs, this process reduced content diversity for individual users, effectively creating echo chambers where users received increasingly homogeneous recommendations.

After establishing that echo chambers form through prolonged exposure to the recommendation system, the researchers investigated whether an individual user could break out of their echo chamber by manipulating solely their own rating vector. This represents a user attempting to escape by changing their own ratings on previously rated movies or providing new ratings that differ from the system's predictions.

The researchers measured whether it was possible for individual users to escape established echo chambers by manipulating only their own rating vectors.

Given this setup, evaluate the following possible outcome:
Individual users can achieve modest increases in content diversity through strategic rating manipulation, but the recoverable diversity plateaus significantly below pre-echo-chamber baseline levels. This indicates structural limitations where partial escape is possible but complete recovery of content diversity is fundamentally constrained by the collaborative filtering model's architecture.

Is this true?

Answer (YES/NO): NO